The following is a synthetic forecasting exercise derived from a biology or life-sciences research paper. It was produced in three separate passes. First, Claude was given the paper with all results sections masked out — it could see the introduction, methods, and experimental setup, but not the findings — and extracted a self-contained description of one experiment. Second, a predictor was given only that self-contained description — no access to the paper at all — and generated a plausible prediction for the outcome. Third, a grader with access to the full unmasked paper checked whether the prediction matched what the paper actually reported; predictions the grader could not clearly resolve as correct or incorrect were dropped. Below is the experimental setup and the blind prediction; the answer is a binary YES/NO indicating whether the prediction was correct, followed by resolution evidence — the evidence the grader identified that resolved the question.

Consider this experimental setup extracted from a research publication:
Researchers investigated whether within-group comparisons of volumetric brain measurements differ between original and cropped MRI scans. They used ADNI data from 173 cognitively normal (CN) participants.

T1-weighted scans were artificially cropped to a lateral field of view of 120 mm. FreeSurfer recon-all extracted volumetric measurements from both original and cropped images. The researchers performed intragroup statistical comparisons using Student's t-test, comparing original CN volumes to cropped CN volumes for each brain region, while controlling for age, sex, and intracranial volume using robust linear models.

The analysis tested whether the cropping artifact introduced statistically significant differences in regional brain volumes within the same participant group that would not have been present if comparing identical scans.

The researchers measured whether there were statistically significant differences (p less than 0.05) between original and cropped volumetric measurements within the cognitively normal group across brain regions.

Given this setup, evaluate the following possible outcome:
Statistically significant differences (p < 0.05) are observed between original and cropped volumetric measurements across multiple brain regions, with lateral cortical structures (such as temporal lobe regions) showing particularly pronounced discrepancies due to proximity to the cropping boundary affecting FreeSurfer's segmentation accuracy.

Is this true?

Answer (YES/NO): YES